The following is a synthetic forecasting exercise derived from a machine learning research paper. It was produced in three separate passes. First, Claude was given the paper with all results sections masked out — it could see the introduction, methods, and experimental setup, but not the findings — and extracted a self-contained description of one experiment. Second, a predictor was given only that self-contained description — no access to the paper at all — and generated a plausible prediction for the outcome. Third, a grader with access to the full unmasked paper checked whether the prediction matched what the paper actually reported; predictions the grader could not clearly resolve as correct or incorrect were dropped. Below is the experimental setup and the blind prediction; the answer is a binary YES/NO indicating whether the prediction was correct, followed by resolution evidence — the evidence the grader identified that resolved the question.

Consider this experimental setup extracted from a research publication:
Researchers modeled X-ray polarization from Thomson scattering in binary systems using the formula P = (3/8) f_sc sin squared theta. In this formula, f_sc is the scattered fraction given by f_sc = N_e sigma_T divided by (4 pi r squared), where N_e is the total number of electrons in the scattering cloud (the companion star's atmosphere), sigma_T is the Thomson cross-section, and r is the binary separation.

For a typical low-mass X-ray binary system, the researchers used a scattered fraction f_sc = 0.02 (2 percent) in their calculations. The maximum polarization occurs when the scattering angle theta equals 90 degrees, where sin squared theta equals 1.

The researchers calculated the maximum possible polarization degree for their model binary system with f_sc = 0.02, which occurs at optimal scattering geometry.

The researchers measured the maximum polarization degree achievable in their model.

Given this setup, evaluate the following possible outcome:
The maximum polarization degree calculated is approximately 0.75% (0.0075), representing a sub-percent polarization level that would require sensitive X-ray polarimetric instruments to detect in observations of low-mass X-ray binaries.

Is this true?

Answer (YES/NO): YES